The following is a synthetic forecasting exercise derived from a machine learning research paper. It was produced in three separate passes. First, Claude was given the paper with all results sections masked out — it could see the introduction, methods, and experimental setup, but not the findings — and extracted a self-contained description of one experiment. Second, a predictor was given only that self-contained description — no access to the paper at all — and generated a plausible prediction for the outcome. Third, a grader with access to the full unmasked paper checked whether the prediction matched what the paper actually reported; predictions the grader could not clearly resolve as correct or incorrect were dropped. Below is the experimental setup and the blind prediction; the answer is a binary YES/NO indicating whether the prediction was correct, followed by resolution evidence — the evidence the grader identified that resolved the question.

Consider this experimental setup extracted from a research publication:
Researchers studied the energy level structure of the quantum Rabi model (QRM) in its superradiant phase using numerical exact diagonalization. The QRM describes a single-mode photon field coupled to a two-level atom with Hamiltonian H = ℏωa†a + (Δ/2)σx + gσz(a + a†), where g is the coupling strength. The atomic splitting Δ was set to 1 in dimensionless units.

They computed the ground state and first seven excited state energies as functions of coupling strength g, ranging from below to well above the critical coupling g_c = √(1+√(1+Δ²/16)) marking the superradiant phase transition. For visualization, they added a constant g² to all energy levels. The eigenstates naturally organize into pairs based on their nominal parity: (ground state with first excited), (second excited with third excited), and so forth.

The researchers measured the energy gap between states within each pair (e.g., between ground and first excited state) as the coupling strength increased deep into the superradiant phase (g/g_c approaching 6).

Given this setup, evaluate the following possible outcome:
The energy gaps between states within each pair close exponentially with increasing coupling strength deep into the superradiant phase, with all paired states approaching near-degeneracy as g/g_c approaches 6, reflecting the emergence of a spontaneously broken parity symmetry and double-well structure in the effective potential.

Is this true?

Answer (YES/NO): NO